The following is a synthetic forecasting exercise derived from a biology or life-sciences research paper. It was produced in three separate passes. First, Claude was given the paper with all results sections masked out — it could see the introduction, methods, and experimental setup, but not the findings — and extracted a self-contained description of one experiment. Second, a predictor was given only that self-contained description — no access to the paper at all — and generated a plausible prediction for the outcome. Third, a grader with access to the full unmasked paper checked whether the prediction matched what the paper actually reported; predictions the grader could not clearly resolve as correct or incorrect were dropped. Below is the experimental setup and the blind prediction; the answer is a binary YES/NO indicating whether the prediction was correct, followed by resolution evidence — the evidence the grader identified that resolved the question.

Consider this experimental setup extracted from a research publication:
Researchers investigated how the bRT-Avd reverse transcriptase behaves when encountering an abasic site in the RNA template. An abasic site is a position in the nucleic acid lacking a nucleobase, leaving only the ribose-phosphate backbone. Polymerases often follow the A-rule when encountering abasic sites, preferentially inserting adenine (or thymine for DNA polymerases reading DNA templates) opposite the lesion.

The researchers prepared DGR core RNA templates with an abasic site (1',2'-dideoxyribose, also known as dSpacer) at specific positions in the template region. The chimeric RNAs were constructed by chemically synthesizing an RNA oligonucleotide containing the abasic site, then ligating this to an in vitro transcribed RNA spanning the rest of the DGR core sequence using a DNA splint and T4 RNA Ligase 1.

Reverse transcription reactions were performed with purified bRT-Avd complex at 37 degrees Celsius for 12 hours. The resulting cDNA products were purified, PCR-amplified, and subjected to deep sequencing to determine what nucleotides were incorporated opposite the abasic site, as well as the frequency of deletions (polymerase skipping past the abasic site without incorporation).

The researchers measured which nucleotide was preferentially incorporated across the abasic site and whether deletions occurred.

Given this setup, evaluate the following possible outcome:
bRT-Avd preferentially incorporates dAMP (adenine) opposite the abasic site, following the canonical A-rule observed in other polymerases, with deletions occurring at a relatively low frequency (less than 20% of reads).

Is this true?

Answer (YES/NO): NO